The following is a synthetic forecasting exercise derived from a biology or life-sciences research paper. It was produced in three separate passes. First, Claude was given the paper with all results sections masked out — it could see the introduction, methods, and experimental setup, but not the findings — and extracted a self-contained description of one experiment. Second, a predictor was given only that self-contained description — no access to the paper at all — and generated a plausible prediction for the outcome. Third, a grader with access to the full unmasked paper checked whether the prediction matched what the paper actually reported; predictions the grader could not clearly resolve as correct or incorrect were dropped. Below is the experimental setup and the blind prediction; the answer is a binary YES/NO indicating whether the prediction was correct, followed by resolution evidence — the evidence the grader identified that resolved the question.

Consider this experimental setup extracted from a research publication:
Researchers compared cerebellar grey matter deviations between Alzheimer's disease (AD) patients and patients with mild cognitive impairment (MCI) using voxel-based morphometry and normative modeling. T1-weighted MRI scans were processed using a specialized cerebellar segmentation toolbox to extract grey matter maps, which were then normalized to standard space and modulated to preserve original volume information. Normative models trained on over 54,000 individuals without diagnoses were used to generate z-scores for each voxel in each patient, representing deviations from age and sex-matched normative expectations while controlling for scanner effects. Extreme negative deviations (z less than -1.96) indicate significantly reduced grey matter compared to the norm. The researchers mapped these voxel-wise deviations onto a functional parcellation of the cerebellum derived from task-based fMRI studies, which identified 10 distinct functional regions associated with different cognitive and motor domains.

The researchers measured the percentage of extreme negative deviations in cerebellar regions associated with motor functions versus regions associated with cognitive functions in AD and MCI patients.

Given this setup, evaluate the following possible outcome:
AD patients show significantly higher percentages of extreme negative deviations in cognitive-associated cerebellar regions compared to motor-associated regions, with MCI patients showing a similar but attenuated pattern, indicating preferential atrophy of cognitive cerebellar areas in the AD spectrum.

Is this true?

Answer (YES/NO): NO